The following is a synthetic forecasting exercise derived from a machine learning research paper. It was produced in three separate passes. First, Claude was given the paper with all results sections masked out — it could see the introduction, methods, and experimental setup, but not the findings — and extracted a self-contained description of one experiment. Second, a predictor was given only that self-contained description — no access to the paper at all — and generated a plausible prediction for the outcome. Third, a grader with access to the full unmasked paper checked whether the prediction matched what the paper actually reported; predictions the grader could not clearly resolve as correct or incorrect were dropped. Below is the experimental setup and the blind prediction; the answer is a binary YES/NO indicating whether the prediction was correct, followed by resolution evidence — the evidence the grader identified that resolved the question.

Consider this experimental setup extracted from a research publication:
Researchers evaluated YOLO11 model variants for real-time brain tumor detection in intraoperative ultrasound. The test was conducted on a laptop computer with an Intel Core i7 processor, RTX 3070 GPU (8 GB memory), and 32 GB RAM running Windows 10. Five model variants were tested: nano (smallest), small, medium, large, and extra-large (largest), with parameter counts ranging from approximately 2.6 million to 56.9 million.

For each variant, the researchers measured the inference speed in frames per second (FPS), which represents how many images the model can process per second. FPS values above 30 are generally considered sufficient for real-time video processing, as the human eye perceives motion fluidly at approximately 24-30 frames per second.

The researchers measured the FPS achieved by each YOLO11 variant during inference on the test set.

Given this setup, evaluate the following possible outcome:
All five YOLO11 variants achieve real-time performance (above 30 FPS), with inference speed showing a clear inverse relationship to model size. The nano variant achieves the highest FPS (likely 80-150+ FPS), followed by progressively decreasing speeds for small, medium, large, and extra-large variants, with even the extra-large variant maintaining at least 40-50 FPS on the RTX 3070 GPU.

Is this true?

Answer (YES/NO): NO